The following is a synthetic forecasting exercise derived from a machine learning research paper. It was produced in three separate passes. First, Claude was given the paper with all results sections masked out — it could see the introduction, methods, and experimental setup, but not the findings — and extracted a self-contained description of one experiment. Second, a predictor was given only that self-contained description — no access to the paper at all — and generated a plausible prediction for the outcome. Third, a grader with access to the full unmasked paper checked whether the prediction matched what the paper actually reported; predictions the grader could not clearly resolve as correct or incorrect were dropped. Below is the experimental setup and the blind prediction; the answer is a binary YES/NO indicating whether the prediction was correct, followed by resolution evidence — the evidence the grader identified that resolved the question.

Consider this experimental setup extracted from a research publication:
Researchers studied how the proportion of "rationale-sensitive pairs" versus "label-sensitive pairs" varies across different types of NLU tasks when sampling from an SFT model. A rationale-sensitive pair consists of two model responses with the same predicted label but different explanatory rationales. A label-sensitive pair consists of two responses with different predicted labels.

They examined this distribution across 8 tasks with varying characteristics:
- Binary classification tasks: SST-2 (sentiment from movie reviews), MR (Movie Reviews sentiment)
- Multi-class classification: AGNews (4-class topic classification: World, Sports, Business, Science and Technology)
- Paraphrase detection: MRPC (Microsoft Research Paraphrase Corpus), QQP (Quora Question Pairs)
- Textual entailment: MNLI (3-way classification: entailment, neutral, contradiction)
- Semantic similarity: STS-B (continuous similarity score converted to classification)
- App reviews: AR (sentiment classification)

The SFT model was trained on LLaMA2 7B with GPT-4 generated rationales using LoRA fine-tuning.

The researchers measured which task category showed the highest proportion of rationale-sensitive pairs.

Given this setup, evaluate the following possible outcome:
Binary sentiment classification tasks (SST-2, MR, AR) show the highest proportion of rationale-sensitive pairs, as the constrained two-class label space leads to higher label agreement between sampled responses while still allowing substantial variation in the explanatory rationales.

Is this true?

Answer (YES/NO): NO